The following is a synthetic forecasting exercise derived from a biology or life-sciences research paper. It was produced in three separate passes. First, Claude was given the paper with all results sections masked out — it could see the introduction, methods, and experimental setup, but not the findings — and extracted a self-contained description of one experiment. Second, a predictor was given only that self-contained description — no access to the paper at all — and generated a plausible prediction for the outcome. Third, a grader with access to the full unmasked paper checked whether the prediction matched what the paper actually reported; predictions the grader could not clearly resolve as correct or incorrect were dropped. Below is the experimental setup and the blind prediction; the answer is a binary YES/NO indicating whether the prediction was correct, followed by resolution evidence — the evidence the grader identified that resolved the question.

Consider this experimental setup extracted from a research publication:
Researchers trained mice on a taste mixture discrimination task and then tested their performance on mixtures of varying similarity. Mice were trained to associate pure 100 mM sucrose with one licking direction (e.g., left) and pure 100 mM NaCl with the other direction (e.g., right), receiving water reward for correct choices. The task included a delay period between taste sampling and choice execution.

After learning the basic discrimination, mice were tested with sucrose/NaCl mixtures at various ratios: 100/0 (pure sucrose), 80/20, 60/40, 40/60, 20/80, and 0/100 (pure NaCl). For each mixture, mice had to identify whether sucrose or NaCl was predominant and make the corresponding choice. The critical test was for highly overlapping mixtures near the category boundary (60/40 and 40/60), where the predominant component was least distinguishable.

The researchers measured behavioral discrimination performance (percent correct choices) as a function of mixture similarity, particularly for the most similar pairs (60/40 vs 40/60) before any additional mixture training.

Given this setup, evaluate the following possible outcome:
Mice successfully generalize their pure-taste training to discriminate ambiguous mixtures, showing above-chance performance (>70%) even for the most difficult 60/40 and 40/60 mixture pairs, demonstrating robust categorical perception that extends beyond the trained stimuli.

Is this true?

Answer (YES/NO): NO